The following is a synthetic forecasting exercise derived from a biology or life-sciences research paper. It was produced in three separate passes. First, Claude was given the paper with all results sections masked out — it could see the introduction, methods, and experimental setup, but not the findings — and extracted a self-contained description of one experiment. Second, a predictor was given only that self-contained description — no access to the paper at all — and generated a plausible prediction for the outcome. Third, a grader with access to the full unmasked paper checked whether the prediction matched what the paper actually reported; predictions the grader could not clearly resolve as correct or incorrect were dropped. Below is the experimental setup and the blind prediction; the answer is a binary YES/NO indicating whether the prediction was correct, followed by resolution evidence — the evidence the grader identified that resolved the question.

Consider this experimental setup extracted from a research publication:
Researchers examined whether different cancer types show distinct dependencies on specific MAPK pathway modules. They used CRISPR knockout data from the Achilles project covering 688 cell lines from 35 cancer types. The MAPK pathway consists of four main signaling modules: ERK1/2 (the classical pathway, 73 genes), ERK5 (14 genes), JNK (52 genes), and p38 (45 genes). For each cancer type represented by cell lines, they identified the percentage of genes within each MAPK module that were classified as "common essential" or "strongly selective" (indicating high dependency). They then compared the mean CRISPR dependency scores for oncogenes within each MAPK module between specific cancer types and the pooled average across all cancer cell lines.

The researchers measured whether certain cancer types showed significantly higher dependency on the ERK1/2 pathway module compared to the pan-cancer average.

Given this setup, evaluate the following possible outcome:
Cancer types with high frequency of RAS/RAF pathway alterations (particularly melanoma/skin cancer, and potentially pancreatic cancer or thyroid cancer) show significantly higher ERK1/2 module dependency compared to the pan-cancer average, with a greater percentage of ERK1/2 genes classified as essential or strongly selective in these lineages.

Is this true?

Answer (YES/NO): YES